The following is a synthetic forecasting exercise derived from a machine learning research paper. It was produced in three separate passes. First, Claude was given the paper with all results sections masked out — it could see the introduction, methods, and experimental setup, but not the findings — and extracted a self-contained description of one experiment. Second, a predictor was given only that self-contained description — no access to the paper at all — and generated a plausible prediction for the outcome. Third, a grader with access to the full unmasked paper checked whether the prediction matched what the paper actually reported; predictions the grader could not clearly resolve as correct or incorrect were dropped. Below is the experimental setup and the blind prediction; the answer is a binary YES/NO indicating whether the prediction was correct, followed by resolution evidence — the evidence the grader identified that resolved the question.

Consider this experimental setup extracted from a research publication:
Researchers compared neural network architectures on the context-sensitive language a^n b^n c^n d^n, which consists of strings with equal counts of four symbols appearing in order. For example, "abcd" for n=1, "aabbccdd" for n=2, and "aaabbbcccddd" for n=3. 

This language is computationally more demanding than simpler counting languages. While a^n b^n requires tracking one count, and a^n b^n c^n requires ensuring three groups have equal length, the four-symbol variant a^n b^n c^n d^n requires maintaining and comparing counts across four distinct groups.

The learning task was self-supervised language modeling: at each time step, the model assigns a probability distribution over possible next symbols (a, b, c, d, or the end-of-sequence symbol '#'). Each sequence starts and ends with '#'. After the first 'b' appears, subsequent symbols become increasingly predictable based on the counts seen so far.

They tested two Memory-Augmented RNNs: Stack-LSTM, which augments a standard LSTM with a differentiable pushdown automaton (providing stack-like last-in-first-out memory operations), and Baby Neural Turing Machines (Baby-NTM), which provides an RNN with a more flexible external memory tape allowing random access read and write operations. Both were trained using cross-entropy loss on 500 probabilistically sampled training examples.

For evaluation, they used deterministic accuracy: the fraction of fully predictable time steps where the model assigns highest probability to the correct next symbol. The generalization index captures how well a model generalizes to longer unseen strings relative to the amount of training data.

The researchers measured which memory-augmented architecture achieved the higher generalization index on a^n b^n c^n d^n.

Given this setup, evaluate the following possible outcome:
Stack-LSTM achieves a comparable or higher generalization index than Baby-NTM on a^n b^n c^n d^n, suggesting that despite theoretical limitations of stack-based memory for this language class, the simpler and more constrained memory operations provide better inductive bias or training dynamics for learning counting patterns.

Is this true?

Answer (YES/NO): NO